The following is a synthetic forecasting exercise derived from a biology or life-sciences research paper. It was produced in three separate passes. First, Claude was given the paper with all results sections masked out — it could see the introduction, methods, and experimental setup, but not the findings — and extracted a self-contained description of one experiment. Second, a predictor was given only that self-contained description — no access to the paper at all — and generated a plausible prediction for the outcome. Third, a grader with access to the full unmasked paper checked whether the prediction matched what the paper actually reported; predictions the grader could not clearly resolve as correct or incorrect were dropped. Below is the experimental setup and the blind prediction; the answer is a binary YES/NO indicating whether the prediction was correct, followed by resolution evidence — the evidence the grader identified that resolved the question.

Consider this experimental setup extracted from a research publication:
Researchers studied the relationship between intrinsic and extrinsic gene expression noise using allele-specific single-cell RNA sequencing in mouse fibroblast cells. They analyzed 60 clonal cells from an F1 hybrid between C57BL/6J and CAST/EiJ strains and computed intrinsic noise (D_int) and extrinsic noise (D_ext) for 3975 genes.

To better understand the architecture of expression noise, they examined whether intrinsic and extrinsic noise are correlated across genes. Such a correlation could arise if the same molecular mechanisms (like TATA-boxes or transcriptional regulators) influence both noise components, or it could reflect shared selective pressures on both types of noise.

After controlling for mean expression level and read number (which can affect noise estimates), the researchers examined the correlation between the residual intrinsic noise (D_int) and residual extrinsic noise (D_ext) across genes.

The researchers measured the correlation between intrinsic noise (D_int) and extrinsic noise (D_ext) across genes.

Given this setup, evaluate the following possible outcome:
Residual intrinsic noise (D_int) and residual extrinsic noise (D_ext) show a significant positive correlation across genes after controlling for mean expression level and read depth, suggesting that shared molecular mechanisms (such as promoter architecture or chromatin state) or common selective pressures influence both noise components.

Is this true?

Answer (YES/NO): YES